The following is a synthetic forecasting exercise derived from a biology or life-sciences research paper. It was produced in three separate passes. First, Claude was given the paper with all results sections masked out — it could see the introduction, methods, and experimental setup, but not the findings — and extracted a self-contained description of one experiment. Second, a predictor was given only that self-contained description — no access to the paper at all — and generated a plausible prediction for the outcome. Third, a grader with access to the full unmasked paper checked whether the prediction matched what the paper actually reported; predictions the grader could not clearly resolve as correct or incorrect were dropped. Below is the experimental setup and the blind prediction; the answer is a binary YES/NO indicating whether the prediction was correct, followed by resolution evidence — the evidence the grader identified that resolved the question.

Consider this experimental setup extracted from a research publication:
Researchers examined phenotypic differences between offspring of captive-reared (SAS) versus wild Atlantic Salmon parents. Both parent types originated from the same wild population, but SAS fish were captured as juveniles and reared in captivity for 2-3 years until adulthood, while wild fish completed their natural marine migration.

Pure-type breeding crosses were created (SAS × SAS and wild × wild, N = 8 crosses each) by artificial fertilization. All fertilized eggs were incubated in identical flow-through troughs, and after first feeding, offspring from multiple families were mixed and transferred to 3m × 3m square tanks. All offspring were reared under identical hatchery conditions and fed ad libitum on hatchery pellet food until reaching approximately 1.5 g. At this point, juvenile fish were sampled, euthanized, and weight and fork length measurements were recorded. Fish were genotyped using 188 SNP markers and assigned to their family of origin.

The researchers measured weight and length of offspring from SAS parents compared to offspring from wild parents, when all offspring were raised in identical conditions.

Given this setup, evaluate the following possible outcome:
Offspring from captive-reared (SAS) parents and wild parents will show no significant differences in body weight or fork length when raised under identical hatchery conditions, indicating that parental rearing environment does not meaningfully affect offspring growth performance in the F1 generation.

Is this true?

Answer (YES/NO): NO